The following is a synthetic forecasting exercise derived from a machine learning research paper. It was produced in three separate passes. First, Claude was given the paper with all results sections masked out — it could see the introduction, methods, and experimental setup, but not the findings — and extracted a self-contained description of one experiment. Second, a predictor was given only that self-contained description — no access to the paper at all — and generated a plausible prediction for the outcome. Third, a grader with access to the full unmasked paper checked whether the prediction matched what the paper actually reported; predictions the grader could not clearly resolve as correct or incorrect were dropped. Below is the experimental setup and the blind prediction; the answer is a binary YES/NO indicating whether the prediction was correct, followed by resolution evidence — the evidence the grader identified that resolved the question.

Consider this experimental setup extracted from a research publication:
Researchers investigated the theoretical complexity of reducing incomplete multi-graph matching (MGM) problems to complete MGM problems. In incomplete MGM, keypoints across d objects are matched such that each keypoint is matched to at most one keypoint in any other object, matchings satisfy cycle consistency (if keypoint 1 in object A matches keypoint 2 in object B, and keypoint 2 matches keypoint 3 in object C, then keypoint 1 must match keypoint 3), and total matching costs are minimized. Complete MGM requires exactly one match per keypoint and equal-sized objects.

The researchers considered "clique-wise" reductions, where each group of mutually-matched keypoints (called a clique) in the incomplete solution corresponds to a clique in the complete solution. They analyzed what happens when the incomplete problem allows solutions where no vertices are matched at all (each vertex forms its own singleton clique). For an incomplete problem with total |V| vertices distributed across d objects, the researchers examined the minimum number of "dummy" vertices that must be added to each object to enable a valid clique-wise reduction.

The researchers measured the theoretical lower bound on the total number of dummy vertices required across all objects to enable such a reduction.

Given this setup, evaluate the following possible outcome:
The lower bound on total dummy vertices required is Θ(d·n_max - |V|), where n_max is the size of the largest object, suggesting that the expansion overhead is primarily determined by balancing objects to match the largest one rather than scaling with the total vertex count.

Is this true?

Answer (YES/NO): NO